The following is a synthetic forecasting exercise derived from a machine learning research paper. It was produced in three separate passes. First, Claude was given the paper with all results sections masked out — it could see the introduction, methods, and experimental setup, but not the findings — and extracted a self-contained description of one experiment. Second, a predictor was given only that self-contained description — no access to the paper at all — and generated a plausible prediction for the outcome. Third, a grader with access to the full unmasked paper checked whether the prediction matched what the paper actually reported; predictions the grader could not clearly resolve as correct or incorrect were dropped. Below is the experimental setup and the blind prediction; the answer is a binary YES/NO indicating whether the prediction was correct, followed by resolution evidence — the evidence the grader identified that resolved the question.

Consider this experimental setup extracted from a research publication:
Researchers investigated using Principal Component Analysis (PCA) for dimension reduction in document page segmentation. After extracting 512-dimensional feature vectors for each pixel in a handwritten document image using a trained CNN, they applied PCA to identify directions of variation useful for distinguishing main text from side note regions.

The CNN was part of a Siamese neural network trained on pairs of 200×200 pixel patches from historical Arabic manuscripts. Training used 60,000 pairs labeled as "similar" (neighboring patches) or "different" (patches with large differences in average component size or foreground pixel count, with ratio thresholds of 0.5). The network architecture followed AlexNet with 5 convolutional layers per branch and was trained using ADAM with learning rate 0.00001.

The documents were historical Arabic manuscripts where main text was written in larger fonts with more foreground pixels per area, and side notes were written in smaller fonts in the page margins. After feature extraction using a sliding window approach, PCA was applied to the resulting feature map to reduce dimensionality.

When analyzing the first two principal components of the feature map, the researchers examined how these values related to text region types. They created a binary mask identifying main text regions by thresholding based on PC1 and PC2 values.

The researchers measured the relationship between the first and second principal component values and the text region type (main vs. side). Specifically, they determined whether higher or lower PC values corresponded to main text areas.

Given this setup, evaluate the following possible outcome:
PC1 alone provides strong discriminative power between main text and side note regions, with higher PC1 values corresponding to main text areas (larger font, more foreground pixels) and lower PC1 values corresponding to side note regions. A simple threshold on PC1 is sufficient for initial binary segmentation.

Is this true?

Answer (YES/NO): NO